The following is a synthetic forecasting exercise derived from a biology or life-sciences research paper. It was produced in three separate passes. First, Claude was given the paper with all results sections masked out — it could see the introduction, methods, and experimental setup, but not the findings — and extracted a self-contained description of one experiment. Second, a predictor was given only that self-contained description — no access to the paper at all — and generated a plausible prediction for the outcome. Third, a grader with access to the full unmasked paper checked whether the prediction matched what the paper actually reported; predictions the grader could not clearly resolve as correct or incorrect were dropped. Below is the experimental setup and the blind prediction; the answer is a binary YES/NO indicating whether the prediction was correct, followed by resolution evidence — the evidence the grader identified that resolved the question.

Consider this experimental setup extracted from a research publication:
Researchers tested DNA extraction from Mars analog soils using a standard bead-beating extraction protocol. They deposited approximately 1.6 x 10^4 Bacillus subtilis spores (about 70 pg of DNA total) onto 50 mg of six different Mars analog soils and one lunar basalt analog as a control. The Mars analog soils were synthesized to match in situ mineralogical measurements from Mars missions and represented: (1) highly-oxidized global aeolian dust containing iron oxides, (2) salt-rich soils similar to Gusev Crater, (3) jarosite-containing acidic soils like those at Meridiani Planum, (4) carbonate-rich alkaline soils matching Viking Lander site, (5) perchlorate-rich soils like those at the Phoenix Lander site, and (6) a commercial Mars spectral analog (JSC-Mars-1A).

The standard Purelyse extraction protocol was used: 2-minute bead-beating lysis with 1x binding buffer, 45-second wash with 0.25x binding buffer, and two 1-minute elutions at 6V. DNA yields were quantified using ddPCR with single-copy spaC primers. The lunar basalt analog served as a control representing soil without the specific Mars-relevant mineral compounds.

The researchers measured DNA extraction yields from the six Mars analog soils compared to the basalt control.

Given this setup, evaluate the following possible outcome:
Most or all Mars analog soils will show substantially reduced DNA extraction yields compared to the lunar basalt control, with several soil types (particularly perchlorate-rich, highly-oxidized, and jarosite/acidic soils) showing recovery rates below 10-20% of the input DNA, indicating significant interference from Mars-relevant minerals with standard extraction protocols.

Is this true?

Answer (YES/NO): YES